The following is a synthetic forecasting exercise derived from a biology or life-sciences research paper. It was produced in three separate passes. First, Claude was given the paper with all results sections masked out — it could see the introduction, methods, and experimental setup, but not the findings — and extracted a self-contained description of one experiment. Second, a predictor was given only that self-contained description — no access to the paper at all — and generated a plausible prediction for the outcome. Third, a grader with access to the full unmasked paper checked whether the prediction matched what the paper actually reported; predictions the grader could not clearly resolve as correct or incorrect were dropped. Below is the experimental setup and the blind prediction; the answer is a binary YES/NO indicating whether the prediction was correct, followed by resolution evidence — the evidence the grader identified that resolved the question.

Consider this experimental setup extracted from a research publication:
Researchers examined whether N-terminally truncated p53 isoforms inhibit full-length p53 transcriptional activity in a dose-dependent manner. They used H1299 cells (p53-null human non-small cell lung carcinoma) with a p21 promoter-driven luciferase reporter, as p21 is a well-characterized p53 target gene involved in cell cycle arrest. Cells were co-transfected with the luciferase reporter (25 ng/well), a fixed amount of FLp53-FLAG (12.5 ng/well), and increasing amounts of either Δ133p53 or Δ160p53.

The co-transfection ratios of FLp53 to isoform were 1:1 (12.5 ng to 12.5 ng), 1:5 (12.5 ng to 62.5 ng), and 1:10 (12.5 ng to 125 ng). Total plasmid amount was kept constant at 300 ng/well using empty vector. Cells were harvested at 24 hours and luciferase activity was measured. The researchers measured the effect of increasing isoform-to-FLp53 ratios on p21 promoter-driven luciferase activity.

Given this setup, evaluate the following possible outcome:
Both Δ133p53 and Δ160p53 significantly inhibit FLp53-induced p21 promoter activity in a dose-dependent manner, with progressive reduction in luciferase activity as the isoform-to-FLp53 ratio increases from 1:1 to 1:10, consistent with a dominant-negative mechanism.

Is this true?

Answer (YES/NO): NO